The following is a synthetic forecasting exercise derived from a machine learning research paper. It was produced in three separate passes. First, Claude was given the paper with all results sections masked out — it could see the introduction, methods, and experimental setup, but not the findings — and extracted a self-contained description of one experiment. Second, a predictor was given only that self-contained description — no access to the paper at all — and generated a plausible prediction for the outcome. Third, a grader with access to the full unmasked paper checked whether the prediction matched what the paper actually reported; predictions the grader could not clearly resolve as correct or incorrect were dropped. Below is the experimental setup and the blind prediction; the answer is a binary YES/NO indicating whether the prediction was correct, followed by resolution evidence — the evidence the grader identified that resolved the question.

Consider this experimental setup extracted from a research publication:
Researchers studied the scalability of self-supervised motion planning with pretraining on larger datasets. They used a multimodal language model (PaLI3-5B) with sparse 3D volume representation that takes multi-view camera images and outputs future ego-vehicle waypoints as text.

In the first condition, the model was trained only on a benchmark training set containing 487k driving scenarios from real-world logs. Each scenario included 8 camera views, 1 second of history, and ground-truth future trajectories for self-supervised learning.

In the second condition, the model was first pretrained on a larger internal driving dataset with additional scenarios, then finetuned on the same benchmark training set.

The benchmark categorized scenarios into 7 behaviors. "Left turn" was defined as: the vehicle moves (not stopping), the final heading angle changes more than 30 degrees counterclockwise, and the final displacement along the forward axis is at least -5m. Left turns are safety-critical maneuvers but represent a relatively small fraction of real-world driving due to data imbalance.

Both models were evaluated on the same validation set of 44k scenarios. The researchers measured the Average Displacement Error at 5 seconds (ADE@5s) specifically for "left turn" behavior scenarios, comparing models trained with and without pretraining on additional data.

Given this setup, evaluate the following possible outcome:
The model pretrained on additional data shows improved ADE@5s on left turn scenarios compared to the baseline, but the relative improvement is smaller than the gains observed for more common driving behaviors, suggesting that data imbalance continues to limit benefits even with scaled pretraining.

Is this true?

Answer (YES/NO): NO